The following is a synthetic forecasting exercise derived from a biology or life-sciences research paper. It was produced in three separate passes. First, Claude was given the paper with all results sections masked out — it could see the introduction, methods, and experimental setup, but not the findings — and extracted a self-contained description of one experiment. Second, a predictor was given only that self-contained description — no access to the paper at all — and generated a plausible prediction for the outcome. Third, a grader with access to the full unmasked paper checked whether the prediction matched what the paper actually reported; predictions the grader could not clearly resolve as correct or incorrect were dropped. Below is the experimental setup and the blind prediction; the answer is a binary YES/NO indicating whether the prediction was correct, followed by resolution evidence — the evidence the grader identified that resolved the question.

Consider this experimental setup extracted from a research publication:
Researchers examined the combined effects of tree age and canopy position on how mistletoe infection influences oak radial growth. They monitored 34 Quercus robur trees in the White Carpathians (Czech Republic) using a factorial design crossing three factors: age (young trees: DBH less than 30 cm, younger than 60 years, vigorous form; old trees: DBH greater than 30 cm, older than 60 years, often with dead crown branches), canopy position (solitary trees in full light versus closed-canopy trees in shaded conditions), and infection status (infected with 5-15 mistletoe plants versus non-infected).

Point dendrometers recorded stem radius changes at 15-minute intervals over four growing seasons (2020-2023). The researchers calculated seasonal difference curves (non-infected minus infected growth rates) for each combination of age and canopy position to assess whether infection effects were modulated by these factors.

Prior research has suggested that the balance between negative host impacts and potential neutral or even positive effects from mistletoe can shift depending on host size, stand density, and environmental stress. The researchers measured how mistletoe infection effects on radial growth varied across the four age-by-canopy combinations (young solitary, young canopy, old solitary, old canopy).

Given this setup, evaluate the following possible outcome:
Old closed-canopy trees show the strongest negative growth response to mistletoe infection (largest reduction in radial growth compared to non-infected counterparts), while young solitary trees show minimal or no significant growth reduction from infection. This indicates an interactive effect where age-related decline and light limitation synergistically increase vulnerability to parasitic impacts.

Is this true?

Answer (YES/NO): NO